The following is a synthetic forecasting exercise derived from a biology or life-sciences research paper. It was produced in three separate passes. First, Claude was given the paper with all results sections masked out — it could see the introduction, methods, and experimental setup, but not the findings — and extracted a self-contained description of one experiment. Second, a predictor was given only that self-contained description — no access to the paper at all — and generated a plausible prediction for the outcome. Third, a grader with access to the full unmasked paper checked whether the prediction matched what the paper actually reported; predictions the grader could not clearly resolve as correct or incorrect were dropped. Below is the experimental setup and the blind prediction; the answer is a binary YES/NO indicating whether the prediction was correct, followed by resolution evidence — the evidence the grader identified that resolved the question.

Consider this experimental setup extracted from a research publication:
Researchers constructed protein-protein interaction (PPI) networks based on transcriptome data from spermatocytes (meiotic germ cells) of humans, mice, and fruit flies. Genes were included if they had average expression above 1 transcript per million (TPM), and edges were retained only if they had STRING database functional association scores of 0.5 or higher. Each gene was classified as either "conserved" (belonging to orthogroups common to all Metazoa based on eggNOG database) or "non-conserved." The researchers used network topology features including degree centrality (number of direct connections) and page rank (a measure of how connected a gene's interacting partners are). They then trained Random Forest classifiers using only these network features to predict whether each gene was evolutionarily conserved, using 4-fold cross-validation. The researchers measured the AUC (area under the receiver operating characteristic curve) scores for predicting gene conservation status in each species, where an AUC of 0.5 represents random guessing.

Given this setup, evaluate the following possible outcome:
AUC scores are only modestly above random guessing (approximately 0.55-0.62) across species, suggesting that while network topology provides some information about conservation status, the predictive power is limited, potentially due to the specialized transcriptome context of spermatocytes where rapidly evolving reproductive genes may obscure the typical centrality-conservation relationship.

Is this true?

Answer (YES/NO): NO